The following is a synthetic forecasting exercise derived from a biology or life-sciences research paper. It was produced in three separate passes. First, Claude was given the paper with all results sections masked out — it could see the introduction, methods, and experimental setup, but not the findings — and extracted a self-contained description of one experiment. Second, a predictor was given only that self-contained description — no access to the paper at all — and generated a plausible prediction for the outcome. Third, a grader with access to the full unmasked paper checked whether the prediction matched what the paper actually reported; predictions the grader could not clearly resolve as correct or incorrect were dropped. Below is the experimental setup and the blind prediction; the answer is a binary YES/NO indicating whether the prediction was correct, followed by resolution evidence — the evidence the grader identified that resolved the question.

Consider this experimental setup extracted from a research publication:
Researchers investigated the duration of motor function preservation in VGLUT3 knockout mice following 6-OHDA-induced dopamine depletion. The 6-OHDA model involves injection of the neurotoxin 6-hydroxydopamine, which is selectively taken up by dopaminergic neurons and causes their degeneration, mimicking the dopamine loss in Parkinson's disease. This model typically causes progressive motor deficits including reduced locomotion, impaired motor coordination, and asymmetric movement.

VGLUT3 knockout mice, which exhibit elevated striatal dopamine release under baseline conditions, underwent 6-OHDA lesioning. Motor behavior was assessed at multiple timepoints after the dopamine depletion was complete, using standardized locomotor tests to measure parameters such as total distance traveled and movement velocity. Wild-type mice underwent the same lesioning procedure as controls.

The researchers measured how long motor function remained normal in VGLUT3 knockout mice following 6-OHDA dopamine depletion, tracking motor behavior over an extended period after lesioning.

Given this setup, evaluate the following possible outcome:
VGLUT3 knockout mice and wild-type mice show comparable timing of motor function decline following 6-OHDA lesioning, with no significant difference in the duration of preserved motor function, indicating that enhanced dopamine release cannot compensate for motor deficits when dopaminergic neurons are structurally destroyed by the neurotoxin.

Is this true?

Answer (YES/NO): NO